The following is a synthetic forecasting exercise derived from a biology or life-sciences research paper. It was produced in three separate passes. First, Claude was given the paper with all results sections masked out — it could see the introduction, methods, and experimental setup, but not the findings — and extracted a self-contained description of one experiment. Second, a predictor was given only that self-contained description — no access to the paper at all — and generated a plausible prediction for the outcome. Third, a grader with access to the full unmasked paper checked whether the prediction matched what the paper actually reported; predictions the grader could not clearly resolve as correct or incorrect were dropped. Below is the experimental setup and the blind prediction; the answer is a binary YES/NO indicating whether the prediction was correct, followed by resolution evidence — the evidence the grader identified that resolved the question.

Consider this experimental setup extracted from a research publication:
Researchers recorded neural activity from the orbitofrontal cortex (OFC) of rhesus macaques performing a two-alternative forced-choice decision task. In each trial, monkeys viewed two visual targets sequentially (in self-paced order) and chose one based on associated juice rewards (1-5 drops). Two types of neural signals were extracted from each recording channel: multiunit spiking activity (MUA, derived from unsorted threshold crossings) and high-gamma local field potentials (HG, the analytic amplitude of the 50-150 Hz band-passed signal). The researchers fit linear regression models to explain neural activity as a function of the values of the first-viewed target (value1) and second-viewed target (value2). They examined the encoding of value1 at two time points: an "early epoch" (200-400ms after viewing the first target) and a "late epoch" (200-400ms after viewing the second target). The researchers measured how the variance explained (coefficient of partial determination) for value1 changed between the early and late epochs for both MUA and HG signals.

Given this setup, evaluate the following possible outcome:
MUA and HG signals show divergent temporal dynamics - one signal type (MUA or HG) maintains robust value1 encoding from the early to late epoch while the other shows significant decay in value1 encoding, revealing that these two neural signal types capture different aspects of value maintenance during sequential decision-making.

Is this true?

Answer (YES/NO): NO